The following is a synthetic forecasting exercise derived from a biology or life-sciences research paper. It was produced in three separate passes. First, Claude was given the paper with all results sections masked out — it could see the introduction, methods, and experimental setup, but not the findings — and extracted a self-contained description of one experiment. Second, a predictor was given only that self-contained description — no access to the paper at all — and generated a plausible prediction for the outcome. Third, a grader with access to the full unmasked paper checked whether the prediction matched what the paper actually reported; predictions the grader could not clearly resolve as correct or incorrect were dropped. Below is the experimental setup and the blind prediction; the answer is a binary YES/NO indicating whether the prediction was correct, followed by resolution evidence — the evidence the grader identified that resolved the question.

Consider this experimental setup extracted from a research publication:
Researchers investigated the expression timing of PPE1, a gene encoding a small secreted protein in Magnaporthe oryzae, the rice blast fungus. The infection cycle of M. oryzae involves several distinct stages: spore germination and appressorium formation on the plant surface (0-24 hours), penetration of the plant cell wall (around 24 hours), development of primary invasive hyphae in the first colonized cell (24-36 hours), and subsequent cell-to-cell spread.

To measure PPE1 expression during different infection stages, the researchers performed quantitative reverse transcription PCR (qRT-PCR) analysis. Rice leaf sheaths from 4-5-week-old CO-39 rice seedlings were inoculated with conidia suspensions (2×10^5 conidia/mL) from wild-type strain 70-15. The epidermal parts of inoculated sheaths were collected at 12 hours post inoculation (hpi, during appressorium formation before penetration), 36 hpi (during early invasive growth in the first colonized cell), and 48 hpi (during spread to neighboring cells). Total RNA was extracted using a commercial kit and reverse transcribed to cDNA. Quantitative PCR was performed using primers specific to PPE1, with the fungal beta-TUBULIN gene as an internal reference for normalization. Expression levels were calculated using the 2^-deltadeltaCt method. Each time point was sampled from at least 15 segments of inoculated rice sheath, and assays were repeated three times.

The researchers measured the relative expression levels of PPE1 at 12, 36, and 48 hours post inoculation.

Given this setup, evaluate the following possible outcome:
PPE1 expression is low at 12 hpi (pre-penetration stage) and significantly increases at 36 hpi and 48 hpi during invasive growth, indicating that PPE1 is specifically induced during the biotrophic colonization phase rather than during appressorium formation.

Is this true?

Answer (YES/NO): NO